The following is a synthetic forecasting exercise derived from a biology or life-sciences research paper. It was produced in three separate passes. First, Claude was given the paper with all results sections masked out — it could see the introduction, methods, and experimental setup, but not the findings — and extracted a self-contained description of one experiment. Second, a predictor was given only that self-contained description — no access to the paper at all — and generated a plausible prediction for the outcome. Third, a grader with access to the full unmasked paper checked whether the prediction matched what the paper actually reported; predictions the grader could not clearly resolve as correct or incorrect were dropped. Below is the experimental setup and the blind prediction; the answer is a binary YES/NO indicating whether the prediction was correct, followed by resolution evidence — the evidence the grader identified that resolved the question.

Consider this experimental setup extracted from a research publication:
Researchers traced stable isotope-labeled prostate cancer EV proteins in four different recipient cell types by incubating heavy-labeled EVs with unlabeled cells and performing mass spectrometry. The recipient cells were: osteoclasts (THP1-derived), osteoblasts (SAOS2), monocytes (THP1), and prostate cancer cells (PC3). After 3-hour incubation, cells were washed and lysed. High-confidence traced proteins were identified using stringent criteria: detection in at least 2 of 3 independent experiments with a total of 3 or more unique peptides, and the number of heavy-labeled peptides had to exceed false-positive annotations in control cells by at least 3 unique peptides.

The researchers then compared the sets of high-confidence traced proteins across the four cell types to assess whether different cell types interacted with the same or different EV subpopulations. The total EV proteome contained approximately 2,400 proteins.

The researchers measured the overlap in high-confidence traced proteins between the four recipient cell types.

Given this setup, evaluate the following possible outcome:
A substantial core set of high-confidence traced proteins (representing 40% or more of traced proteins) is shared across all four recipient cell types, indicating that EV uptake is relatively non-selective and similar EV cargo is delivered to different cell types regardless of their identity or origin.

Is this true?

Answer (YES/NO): NO